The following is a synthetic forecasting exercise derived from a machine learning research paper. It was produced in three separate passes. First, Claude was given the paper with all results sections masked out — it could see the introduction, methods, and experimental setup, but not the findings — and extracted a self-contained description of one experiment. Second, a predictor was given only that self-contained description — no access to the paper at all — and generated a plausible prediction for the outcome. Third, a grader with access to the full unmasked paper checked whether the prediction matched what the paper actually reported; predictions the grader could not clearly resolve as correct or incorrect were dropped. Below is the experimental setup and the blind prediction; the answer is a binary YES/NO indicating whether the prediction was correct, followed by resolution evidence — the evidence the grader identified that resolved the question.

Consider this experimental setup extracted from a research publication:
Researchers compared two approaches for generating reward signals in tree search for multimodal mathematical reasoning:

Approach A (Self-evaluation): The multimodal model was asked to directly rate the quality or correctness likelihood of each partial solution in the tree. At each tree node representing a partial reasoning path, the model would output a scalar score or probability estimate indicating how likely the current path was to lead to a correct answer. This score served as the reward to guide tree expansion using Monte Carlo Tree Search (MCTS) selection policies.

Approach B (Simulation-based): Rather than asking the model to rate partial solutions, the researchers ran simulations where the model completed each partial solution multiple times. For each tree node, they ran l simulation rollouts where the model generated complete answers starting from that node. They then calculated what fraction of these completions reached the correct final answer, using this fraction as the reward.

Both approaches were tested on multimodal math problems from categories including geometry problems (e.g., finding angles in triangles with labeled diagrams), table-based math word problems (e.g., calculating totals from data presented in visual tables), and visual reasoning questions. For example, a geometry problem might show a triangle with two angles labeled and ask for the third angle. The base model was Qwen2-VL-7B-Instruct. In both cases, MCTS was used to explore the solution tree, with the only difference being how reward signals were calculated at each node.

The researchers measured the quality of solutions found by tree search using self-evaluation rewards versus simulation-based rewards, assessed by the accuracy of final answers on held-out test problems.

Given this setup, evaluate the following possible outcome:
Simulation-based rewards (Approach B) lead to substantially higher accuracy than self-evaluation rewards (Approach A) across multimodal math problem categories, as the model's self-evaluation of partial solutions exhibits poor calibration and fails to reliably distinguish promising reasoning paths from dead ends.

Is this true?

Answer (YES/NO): YES